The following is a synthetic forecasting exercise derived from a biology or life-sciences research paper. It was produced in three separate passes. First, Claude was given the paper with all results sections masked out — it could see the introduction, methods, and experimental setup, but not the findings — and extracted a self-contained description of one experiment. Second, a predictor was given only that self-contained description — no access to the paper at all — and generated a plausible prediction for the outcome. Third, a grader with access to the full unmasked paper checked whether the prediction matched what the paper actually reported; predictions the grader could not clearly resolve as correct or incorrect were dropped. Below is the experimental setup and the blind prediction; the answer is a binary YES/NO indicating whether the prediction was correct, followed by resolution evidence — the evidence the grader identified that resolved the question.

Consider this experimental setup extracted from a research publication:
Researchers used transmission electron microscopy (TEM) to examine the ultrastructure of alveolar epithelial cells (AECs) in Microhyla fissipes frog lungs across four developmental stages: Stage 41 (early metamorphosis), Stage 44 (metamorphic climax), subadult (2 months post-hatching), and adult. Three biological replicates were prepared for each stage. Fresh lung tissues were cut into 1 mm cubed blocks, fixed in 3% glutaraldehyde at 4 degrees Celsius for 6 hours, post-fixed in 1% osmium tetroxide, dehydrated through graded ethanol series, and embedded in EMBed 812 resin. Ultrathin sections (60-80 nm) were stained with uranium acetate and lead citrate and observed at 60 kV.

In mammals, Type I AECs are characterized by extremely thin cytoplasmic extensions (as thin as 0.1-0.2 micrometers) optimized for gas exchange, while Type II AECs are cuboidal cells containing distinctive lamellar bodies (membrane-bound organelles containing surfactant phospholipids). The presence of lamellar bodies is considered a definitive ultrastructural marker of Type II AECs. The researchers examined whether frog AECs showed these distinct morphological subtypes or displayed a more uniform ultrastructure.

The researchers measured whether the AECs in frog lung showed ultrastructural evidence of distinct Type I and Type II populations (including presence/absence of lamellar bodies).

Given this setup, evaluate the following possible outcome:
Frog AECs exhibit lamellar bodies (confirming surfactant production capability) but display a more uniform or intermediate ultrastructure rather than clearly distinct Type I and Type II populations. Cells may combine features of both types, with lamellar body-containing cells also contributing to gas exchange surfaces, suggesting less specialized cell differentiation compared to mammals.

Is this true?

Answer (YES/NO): YES